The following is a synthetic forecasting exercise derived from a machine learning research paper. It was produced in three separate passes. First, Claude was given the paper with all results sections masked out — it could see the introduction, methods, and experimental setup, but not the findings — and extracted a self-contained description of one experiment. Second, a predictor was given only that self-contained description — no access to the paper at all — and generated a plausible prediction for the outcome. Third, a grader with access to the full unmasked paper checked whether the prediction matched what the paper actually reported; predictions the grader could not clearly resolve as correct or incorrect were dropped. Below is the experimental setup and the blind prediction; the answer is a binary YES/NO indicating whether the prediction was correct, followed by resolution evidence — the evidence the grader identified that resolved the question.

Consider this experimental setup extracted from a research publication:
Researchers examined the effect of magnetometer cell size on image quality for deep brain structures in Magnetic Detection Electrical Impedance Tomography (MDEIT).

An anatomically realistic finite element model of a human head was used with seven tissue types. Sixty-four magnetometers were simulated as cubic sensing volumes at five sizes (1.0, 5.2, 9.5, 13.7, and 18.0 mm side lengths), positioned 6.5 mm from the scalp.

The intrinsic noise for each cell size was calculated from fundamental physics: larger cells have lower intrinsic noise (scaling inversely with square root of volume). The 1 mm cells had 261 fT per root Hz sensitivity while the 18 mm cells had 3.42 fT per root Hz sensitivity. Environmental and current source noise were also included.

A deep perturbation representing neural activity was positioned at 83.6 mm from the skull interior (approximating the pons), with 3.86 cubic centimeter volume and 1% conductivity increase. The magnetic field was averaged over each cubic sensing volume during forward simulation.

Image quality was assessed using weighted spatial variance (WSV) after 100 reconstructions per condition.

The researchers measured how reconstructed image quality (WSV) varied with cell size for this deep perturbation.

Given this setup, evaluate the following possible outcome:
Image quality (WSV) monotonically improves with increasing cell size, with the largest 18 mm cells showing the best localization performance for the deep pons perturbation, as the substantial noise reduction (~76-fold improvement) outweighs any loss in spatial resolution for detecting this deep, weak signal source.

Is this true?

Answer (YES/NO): NO